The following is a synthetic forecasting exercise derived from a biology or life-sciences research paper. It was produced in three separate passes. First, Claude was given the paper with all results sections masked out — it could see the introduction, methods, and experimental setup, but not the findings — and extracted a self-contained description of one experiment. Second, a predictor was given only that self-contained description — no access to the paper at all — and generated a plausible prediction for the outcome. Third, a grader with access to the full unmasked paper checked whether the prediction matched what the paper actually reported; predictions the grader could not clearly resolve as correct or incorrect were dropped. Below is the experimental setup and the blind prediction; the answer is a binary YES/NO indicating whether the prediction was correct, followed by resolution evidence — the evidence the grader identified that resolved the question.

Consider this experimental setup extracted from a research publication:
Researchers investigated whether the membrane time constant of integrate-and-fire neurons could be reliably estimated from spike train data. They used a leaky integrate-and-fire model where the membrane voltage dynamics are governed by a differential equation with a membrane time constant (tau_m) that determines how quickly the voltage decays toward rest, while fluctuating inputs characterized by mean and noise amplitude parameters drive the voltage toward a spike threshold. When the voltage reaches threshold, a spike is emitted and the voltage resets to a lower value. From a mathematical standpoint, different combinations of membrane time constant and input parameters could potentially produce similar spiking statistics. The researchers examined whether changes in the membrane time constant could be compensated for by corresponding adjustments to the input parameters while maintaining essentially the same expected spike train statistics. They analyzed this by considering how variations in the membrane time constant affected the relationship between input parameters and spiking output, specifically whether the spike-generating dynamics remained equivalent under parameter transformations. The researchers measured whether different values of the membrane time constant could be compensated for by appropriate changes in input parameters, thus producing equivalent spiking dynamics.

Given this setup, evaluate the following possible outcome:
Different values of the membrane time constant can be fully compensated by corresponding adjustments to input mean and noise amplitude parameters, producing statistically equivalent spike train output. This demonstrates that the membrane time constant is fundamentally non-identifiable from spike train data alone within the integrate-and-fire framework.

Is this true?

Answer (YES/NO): NO